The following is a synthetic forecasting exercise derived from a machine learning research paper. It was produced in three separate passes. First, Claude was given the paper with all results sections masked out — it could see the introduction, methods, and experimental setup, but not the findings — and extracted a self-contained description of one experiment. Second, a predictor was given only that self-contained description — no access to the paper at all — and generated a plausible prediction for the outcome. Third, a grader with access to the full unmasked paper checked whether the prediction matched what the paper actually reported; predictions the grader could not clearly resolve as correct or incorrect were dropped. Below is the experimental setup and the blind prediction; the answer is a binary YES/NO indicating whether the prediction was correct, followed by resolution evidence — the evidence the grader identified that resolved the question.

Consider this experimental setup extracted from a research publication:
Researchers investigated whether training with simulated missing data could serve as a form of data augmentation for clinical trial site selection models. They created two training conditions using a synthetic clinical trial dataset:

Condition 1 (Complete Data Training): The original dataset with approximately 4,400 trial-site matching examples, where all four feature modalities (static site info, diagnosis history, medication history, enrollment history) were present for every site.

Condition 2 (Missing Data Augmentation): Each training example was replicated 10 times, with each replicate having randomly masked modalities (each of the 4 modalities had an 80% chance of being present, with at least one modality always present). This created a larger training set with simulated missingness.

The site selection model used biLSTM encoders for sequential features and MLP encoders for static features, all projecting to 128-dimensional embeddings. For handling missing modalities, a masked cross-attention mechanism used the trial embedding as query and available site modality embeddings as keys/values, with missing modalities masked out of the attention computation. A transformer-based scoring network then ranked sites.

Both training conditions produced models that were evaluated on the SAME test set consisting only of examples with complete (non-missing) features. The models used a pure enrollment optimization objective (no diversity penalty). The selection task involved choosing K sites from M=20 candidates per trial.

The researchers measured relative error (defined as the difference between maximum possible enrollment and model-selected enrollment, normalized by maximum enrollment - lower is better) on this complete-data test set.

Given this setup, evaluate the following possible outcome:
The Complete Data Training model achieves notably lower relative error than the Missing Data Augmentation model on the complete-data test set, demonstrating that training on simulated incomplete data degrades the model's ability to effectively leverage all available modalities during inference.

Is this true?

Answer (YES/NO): NO